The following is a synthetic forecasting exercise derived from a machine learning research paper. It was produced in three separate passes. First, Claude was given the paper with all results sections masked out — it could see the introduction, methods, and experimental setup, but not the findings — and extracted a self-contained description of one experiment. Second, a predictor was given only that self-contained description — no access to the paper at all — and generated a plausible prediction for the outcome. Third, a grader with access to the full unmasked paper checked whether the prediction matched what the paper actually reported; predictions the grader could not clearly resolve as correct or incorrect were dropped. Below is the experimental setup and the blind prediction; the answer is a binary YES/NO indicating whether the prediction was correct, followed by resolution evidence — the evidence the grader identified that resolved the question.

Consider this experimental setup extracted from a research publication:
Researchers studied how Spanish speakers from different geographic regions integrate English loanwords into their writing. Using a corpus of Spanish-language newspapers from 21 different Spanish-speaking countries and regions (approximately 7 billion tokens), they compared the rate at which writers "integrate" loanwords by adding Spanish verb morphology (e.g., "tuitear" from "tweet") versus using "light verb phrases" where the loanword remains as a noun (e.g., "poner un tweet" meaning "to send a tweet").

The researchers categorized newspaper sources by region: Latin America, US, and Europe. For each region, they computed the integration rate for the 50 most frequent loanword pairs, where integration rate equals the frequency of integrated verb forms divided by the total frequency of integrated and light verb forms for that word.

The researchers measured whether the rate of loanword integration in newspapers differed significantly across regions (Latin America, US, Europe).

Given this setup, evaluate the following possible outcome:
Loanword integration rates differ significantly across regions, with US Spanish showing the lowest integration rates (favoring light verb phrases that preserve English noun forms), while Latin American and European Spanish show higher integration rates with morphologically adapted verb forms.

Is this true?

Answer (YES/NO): NO